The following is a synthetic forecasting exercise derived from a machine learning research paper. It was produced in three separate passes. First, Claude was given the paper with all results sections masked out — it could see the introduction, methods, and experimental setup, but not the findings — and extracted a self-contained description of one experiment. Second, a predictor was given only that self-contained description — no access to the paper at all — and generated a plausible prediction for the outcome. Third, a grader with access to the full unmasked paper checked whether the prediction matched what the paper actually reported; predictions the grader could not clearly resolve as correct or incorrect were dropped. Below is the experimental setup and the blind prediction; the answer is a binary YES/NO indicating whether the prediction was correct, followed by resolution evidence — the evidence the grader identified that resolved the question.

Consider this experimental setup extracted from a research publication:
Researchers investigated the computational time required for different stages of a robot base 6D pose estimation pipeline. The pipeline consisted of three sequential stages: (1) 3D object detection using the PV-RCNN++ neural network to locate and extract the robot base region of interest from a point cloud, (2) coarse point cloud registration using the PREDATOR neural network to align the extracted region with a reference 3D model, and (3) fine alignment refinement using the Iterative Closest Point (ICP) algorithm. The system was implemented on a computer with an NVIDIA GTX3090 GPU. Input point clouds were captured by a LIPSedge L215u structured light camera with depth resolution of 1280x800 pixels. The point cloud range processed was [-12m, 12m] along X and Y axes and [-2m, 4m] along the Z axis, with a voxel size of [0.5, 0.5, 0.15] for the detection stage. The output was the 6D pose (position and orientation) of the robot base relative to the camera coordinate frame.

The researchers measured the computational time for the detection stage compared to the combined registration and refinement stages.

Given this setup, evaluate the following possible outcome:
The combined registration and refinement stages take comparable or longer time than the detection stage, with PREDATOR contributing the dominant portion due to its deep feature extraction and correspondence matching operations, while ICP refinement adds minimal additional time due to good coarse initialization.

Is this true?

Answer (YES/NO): YES